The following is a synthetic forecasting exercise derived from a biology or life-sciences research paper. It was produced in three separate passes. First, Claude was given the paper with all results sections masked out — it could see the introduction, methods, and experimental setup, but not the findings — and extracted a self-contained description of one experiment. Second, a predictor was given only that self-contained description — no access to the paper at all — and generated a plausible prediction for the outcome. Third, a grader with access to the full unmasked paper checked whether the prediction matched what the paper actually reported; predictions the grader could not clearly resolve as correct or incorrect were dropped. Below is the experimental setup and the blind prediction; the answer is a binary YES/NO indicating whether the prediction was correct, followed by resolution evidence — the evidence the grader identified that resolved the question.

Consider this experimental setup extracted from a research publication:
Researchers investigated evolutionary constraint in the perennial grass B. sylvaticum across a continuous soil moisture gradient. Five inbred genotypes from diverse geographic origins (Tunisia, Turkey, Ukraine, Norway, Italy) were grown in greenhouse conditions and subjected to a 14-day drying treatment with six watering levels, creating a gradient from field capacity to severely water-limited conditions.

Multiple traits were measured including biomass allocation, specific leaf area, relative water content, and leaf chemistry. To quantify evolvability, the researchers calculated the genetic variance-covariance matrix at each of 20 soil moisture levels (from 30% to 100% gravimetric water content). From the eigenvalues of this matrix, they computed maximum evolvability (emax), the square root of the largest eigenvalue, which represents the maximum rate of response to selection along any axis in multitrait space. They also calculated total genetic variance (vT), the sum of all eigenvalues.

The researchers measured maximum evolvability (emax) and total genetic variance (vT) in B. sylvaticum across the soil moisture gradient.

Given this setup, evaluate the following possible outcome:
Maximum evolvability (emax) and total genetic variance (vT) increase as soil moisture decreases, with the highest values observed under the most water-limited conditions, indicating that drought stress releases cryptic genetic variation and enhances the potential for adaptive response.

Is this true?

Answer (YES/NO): NO